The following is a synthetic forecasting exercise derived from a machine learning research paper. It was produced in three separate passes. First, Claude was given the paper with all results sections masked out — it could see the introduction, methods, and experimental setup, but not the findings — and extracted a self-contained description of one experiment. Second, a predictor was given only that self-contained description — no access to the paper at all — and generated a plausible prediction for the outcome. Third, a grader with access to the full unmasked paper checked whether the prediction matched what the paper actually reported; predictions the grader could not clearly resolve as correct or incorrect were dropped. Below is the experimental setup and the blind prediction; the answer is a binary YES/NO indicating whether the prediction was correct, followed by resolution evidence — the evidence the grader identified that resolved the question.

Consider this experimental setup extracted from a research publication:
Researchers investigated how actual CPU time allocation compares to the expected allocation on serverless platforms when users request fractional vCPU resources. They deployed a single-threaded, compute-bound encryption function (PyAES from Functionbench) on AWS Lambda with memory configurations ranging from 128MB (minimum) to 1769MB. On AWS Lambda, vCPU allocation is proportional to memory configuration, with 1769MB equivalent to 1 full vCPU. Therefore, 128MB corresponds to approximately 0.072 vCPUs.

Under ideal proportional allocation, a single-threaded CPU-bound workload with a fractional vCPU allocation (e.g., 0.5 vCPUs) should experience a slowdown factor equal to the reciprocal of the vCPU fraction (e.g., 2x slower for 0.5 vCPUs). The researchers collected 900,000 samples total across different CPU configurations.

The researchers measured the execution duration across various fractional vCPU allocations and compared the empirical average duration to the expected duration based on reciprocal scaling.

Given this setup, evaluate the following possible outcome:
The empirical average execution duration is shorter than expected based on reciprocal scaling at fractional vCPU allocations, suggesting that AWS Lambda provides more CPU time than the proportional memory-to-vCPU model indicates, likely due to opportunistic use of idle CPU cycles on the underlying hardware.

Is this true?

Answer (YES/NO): NO